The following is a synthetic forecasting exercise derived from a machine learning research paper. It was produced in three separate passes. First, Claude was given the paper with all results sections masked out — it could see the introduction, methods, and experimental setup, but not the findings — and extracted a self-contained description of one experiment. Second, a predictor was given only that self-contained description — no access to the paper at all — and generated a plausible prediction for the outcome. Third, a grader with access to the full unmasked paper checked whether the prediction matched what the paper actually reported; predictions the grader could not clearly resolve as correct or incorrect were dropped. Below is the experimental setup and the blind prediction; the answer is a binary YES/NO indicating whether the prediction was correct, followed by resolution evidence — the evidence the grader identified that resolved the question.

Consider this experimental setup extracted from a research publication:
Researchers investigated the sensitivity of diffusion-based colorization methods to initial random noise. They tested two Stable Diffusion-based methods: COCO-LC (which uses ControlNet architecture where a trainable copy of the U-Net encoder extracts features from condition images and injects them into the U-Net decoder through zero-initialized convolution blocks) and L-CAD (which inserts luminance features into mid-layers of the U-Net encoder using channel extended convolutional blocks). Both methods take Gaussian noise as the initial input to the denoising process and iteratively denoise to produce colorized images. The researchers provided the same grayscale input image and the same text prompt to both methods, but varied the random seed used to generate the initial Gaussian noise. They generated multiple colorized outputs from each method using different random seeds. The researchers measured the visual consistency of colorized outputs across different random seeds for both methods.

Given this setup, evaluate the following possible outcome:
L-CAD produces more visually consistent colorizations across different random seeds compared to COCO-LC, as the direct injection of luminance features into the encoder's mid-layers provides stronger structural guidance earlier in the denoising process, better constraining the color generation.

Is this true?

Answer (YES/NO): YES